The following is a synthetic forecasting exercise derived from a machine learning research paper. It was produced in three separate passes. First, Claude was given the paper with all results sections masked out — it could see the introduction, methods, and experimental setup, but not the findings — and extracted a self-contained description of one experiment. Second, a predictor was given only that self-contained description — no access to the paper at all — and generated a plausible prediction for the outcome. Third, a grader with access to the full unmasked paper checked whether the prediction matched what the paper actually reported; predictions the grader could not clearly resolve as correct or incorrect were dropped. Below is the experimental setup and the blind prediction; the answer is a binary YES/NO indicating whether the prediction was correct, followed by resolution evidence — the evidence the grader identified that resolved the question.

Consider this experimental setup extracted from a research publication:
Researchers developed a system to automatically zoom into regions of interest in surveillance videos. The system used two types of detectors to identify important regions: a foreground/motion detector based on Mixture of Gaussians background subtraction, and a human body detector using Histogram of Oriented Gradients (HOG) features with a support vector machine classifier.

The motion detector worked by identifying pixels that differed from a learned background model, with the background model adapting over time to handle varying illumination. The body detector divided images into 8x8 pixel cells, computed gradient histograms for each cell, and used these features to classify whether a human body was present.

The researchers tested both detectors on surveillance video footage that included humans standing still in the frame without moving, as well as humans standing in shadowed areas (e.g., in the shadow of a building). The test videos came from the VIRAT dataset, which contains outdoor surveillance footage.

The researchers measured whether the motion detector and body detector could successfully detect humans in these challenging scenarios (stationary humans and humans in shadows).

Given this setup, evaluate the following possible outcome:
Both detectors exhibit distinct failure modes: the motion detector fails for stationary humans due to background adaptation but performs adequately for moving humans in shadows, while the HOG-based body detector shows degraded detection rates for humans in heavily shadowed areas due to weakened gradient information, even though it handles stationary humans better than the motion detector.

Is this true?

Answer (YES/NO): NO